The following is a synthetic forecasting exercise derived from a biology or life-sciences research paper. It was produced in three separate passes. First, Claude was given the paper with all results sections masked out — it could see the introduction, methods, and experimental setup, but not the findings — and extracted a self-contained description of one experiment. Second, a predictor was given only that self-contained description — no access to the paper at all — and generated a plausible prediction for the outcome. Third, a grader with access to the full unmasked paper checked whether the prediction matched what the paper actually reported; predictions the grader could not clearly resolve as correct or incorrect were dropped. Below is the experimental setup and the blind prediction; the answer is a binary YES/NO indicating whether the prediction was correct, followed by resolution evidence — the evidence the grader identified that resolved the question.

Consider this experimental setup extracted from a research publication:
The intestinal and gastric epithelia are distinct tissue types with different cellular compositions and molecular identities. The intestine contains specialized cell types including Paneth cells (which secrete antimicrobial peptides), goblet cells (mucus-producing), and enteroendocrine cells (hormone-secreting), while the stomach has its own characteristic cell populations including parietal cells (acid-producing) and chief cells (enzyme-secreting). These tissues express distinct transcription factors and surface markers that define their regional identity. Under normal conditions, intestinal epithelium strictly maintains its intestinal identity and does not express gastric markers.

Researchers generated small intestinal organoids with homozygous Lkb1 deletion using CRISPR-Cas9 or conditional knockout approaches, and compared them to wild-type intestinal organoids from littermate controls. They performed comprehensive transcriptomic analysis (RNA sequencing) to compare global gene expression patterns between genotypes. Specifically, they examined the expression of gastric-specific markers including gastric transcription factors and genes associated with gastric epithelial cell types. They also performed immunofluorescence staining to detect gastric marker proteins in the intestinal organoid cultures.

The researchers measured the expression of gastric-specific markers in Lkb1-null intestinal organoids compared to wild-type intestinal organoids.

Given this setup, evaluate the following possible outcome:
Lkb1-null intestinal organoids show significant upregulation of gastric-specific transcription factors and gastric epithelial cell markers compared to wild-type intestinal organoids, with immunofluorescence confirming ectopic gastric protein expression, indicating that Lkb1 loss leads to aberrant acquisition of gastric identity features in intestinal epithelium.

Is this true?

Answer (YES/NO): NO